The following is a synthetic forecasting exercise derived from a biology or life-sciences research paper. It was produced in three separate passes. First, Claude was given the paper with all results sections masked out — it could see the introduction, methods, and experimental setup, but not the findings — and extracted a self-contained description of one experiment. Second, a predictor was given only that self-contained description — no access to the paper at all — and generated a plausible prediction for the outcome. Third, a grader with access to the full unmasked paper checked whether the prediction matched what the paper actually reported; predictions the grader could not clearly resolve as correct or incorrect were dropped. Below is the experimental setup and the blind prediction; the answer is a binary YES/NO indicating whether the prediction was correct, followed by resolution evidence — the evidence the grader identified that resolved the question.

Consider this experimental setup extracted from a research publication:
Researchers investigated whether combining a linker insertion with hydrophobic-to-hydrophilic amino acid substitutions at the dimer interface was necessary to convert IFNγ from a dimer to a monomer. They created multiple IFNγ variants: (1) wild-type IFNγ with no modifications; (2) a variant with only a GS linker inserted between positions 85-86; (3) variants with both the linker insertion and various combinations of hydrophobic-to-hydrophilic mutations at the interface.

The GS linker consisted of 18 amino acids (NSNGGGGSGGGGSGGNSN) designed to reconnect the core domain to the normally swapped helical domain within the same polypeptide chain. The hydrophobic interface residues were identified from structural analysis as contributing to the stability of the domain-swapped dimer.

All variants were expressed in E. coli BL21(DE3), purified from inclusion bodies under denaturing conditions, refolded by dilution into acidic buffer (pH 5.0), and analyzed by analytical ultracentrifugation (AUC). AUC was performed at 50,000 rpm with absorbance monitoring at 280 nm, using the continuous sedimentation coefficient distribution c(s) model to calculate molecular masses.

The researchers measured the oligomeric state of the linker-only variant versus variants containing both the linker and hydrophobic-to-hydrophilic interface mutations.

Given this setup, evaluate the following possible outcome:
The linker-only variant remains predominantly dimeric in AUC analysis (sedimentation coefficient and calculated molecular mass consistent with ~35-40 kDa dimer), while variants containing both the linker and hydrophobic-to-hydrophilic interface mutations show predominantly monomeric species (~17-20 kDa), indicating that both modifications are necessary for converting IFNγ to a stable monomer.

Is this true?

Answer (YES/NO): NO